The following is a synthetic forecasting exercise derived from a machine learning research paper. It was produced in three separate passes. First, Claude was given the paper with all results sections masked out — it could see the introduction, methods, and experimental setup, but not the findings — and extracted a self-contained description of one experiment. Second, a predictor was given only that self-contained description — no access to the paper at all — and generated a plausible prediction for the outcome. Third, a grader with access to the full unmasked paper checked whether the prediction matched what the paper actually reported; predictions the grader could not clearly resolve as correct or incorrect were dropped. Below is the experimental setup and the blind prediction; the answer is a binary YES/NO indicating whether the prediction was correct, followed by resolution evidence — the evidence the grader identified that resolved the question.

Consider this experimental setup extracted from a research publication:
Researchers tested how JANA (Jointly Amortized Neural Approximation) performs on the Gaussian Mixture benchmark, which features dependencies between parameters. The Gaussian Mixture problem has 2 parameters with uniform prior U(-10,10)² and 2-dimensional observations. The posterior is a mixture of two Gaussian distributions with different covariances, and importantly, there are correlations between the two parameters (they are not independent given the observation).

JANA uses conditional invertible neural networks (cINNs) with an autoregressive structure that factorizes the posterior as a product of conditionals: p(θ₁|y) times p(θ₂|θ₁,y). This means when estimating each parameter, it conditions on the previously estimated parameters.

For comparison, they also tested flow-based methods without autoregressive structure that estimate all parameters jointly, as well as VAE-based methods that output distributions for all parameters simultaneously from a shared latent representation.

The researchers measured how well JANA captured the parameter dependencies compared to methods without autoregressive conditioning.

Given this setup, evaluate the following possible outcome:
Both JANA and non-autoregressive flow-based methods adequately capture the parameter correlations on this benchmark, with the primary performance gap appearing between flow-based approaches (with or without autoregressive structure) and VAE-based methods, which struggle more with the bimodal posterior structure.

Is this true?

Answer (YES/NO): YES